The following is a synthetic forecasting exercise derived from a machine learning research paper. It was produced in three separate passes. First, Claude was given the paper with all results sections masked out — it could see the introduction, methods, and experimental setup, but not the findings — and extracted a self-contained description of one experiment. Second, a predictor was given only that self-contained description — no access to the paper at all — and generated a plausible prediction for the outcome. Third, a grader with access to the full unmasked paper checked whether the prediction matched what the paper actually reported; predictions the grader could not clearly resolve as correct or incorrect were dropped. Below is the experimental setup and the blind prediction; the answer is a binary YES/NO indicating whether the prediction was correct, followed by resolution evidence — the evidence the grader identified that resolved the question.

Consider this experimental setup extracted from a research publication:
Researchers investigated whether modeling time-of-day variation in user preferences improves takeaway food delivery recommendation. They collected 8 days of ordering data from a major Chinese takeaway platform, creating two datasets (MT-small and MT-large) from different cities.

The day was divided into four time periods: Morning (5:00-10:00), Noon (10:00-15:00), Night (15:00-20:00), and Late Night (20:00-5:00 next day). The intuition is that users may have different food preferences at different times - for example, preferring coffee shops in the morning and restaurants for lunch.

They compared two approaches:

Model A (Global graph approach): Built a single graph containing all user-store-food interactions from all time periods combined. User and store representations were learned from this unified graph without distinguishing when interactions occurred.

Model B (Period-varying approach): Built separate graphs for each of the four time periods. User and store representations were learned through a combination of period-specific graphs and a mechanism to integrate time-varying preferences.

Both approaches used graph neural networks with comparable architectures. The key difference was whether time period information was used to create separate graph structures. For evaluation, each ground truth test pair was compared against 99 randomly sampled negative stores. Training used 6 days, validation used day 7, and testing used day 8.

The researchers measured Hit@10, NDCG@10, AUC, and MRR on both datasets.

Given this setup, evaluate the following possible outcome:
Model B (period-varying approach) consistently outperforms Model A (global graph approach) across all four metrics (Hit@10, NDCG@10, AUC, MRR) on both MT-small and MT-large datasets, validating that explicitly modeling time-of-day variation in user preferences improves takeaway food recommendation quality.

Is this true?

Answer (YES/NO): YES